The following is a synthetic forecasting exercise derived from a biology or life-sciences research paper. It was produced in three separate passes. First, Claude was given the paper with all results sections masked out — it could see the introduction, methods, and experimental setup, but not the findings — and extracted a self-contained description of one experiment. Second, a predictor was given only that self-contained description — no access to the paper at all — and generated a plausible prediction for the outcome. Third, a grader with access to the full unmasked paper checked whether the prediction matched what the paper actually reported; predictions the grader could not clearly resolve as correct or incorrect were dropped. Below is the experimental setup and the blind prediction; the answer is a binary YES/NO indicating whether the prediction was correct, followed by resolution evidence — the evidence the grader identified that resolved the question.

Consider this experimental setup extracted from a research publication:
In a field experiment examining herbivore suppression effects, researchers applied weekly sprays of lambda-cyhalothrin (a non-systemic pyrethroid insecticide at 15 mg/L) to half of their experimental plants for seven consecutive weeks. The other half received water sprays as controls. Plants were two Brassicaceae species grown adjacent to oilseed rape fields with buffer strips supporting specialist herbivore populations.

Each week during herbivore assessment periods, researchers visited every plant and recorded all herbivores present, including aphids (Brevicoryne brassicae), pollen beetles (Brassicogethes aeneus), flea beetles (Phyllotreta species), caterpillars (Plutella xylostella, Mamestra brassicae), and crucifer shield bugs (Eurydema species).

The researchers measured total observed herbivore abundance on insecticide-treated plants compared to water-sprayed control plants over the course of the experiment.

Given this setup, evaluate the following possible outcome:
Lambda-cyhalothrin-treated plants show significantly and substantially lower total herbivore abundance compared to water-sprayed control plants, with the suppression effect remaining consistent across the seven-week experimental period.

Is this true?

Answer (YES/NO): NO